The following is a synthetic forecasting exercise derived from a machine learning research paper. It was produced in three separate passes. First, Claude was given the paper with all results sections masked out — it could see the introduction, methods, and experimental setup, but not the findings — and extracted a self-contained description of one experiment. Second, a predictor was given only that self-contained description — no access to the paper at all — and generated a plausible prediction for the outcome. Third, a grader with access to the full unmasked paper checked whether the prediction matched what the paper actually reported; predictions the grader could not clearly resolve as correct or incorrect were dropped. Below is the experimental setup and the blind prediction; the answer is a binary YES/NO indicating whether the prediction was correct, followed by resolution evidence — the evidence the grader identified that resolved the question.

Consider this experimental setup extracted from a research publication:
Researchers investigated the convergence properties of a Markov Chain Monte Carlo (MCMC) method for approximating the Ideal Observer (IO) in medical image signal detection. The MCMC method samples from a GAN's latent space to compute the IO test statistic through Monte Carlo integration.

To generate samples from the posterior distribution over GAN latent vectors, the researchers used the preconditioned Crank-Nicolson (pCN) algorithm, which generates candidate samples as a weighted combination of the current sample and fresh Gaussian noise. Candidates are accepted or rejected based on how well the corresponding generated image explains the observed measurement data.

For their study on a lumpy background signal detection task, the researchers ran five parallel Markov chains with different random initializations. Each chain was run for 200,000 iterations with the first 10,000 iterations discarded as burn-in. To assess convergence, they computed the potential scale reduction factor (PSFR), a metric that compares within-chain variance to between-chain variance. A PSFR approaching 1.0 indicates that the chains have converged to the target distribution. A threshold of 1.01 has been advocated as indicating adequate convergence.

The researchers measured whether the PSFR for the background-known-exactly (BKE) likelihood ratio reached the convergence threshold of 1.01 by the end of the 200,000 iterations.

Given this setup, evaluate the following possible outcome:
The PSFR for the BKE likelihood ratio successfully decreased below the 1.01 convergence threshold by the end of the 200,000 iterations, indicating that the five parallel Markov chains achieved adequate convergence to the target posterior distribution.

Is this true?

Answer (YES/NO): YES